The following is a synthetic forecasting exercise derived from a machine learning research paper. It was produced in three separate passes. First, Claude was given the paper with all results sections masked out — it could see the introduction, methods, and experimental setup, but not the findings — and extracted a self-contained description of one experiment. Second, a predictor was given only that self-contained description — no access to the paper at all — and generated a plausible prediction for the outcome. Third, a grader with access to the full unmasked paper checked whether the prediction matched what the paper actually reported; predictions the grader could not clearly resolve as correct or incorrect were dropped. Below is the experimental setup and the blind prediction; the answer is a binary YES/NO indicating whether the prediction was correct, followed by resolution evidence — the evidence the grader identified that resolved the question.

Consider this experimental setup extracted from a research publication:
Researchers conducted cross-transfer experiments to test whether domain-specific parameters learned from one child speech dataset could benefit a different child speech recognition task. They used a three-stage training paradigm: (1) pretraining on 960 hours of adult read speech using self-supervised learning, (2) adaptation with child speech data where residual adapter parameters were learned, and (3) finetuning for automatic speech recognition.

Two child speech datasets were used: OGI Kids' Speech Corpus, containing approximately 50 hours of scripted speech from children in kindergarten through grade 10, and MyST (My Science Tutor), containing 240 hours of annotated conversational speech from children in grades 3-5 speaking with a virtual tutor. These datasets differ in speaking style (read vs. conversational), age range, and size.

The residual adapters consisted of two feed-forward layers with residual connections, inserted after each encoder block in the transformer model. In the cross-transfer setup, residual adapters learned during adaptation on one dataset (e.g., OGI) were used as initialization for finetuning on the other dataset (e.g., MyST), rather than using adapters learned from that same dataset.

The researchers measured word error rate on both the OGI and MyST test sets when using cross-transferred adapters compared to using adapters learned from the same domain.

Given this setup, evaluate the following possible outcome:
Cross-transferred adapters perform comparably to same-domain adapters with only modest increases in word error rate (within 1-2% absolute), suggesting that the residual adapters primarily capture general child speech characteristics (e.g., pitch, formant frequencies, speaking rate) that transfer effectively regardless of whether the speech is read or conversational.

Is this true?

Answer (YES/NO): NO